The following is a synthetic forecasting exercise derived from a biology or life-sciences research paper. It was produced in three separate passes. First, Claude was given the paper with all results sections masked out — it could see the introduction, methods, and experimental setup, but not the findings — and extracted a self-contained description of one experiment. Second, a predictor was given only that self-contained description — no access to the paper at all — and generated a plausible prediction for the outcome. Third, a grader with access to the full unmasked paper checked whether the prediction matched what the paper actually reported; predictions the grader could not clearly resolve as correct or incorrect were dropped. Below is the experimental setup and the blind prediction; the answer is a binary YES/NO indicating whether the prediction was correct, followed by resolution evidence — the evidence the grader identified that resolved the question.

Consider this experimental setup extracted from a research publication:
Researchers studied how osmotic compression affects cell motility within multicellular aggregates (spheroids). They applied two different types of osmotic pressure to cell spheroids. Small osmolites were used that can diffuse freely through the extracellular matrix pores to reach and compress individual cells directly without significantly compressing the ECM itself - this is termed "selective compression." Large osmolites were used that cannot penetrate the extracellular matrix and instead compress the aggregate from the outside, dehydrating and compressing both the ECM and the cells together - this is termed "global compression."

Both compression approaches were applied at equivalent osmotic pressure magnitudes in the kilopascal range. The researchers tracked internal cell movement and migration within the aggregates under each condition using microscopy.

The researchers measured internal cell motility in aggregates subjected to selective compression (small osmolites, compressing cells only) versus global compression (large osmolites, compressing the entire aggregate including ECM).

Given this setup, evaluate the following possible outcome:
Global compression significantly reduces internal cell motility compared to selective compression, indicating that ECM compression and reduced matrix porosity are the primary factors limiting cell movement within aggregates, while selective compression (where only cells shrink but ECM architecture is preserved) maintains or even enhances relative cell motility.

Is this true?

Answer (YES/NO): YES